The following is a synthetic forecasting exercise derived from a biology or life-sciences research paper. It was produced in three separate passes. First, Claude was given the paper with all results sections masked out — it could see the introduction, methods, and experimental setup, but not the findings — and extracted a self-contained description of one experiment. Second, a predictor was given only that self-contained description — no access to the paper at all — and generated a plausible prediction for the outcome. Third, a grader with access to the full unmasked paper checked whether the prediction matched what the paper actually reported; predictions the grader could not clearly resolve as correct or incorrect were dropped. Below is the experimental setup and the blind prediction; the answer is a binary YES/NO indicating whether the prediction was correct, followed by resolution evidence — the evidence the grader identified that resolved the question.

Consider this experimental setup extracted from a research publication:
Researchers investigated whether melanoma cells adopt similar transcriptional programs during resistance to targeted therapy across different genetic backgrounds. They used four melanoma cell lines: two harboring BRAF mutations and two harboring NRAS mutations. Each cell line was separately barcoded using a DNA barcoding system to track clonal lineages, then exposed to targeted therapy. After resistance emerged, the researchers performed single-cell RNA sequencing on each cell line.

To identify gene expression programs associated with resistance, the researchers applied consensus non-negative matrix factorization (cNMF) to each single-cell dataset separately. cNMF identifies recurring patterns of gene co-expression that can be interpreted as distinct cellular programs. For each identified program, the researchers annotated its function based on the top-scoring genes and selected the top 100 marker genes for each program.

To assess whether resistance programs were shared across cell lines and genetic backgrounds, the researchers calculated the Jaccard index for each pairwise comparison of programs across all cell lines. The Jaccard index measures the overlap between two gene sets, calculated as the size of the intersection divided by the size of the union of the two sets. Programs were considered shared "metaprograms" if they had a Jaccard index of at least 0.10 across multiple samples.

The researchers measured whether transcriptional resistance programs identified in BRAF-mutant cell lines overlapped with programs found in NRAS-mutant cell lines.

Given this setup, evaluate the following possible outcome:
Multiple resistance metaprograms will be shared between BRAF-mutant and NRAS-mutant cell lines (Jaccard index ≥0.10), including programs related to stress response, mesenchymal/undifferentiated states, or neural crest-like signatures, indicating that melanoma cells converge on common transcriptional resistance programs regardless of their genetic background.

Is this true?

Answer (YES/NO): NO